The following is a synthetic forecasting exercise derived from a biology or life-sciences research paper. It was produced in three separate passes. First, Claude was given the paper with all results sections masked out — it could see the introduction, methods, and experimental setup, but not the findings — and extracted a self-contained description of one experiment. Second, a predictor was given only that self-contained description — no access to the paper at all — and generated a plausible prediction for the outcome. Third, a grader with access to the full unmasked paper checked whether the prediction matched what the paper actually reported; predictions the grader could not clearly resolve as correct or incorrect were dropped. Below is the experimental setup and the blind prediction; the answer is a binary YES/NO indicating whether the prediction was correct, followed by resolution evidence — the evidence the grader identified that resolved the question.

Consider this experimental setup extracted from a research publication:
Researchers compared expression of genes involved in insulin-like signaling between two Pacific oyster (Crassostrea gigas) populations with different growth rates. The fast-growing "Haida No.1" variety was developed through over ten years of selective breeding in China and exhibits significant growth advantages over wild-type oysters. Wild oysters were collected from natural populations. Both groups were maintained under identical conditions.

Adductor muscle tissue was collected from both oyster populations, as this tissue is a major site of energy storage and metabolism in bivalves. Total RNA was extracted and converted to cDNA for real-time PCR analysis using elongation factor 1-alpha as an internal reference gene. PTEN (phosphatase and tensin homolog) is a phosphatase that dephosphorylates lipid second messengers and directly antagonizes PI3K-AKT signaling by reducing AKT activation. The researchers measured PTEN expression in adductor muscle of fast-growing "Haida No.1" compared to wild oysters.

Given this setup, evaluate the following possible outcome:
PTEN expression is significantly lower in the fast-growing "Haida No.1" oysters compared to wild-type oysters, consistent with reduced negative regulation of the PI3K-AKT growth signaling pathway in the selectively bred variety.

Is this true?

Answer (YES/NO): YES